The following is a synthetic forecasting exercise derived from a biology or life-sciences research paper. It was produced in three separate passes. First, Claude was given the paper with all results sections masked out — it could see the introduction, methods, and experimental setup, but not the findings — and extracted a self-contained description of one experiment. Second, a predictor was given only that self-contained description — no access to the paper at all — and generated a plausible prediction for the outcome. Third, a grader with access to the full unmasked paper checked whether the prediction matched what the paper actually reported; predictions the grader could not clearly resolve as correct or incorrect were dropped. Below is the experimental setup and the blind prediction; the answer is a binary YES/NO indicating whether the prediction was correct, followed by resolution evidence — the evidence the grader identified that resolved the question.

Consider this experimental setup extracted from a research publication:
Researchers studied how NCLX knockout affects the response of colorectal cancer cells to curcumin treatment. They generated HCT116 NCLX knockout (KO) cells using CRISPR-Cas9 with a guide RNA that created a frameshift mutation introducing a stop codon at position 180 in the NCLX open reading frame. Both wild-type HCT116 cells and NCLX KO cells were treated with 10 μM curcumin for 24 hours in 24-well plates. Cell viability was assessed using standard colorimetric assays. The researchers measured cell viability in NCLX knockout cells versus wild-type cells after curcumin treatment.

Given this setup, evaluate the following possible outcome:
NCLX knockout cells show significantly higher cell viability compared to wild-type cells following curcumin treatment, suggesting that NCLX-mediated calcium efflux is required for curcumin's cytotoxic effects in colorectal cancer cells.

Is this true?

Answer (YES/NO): NO